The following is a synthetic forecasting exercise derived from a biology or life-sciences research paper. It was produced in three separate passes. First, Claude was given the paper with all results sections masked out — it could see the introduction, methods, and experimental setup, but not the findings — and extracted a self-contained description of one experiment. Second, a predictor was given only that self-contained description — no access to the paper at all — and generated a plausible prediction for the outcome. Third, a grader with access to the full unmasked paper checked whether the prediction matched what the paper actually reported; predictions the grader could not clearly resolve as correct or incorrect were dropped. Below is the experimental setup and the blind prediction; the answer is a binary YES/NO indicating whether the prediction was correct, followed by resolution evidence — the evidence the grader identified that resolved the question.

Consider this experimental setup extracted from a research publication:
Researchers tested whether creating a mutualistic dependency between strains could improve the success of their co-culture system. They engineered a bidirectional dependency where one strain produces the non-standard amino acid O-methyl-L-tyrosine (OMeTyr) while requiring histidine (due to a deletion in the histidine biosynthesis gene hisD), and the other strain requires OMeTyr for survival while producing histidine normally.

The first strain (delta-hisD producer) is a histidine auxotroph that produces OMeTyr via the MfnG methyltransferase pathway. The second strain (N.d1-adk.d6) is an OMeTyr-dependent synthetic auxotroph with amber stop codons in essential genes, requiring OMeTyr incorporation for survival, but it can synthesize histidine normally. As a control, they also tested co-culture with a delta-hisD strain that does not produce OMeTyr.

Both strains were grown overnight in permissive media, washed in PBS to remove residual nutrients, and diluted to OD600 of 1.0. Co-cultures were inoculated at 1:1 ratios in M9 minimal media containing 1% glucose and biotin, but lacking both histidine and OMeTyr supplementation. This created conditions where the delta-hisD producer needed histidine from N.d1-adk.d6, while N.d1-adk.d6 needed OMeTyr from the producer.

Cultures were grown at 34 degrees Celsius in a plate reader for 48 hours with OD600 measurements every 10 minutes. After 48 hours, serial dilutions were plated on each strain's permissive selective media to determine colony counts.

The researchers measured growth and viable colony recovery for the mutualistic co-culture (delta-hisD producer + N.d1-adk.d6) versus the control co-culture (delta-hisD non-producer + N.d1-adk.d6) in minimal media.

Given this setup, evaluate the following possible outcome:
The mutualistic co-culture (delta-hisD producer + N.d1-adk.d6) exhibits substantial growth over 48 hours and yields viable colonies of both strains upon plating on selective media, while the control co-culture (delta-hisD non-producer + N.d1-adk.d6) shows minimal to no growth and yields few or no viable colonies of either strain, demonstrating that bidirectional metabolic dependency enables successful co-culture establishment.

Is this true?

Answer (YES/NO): YES